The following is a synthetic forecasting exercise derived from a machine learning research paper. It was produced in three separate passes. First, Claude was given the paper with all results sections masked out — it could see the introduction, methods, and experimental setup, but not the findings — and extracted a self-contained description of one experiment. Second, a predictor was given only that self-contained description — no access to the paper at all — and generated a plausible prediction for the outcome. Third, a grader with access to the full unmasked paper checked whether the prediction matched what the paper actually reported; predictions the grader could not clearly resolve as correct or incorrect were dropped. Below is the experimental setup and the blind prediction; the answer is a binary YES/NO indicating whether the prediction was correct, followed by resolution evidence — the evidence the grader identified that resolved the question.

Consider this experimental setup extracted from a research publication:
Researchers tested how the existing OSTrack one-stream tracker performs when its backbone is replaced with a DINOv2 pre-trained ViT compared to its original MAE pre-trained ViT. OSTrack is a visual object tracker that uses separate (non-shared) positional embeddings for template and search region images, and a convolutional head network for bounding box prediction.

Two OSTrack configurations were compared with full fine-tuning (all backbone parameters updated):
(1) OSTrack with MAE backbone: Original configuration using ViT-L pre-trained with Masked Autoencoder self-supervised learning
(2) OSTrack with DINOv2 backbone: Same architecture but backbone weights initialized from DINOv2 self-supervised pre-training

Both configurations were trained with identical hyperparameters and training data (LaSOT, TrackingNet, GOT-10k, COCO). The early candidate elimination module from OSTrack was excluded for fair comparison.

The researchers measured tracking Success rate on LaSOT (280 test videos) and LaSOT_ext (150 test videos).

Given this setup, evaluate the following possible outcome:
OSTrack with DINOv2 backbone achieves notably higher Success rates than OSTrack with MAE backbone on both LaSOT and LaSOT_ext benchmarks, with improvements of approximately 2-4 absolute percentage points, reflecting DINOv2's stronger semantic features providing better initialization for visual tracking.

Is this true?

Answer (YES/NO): NO